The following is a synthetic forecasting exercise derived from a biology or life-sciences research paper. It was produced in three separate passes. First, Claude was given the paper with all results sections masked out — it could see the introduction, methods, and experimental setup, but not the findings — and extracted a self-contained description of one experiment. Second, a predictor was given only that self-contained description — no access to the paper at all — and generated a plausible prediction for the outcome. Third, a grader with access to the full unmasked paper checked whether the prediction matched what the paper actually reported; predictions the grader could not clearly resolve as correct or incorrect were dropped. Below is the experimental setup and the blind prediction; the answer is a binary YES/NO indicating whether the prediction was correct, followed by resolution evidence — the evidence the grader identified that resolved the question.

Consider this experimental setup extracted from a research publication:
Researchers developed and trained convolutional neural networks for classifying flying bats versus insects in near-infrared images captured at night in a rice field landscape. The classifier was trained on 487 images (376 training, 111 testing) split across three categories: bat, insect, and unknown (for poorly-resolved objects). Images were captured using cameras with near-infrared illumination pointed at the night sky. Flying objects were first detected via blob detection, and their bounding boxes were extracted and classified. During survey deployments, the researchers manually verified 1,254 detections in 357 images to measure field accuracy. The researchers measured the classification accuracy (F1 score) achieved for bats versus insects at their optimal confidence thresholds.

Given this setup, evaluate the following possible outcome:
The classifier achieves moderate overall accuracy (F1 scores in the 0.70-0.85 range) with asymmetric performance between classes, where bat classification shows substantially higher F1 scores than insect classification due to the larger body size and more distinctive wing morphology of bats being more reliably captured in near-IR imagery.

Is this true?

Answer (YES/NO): NO